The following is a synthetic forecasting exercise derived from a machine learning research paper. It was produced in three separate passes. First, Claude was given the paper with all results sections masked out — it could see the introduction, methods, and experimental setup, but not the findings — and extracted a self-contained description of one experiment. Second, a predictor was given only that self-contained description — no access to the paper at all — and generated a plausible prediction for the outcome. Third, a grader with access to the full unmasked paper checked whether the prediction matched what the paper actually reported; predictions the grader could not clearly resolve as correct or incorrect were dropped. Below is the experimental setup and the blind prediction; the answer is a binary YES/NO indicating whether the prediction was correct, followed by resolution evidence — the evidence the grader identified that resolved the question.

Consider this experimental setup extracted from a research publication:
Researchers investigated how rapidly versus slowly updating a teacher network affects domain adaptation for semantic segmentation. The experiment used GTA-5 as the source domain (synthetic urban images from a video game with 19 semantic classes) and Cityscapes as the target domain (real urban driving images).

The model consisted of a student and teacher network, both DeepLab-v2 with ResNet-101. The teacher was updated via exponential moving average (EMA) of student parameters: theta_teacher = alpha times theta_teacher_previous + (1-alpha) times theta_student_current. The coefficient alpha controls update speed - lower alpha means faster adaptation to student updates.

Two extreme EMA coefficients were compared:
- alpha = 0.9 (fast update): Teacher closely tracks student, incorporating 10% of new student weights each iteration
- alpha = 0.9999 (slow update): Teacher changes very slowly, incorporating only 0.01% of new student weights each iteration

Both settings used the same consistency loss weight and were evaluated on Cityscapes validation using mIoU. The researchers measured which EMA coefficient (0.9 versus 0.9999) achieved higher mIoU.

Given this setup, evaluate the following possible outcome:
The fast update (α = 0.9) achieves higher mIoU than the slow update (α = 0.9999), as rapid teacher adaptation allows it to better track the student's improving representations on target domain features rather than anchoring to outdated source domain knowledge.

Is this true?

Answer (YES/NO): YES